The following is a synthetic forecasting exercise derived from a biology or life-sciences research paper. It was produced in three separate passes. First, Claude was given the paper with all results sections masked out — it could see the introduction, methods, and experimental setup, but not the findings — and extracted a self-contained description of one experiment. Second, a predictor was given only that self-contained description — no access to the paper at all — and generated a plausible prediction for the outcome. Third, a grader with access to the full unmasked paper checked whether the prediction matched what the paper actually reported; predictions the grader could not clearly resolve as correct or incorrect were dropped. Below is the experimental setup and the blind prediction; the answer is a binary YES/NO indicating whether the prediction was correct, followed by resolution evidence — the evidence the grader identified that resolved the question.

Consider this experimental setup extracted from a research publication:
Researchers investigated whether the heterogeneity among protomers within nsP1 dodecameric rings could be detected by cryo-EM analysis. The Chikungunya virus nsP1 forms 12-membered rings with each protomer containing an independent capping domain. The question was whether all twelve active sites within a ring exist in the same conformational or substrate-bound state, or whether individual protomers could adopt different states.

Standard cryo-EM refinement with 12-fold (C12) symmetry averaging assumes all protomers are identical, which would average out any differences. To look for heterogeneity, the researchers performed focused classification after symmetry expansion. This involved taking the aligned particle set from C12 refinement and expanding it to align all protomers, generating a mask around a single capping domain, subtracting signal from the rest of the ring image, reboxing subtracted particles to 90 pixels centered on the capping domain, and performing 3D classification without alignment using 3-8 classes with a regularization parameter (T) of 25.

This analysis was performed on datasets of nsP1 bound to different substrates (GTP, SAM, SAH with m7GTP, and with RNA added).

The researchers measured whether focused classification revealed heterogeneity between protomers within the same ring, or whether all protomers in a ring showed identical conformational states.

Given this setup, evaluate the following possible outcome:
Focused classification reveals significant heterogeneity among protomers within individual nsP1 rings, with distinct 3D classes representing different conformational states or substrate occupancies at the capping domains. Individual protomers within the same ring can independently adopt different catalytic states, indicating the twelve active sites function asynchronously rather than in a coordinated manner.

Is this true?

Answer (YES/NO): YES